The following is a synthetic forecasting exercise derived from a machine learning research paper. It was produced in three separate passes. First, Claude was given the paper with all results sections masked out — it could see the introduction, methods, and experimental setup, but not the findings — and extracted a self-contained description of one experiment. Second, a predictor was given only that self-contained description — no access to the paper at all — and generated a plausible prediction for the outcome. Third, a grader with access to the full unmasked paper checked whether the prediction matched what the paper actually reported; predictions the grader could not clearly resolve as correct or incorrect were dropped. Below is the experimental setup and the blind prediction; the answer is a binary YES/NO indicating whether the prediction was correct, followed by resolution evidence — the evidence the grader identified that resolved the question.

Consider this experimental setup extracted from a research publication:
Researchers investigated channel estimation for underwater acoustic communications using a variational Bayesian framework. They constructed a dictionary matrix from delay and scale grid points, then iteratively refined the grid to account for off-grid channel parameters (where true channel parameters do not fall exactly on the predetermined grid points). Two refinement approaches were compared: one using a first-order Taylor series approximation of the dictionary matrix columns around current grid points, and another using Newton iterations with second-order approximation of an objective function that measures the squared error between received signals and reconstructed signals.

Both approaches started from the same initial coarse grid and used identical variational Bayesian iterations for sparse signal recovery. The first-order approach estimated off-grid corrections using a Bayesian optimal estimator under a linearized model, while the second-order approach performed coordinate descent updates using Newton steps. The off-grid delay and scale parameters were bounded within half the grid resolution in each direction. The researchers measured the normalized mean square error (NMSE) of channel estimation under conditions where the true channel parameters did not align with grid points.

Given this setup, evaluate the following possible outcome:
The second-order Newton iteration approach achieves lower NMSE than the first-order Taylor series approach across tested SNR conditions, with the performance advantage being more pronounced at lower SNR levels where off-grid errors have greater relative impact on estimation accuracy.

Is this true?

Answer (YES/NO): NO